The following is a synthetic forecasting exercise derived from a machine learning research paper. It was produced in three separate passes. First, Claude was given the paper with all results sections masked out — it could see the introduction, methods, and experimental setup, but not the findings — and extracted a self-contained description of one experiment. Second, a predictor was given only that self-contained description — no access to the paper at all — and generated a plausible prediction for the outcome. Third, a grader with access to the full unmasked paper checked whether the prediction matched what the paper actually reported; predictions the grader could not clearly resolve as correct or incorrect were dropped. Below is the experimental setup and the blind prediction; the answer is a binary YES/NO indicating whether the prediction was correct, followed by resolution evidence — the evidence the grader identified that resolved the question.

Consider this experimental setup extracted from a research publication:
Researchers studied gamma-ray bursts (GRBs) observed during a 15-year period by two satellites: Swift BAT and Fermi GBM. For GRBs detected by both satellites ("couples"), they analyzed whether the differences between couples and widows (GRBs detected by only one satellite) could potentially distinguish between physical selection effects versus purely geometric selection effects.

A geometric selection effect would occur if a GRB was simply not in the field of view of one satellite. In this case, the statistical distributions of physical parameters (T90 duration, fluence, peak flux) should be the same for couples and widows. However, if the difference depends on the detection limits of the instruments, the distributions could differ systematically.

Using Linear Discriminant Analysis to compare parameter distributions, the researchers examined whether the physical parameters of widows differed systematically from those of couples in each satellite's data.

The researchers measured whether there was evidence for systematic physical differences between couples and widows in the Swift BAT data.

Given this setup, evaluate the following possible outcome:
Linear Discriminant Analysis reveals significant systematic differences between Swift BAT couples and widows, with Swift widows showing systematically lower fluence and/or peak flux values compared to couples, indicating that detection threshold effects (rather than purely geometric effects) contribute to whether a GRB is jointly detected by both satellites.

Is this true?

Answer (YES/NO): YES